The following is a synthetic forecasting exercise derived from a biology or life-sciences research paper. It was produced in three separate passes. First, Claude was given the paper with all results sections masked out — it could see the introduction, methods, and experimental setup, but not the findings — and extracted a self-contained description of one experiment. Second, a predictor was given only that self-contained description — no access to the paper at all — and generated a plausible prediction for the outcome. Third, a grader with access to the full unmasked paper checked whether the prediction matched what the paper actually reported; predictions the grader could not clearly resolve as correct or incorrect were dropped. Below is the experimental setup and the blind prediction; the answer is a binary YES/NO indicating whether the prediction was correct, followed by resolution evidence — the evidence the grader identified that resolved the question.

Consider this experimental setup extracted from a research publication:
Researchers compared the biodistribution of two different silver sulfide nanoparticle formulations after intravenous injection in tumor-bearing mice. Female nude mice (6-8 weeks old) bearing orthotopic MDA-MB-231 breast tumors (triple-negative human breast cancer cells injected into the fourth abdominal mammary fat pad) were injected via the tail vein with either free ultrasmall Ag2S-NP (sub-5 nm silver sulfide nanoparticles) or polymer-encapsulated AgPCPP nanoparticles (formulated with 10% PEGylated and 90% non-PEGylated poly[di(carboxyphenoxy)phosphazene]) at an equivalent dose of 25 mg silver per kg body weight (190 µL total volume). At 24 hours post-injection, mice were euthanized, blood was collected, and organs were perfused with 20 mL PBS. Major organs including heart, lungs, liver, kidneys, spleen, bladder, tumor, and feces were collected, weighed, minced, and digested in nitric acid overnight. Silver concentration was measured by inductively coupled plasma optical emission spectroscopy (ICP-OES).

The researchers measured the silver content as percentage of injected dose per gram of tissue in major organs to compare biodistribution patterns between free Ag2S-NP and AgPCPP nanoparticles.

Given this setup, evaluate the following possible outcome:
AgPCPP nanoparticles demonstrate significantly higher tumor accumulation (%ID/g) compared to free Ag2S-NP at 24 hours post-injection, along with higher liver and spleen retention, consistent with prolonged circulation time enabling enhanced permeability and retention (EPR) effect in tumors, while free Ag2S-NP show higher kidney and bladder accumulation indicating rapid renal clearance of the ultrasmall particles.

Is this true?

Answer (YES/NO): YES